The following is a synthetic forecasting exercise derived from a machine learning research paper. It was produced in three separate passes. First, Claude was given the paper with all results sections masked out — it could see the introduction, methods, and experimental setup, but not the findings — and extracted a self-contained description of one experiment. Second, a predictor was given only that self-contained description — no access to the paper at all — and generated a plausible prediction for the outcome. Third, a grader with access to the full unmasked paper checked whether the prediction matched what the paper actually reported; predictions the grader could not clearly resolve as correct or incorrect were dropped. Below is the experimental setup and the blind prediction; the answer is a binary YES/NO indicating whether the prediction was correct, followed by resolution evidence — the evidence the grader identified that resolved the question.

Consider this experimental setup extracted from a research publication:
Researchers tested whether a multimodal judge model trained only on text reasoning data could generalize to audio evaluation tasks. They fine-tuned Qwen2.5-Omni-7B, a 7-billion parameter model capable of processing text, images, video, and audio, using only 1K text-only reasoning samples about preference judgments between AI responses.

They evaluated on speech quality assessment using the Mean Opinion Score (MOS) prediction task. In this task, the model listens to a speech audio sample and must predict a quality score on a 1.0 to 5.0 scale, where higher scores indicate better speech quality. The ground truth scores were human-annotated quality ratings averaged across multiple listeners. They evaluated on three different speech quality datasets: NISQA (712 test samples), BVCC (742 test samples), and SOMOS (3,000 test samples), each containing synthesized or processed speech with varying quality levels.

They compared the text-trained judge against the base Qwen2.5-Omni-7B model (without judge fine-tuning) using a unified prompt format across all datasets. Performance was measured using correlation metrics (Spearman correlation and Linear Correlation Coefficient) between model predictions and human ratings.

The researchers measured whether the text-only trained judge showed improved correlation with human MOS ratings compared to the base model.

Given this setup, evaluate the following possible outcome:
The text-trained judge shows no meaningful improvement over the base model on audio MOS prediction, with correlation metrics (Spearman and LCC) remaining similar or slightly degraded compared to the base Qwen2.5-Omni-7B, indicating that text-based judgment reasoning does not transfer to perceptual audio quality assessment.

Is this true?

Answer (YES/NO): NO